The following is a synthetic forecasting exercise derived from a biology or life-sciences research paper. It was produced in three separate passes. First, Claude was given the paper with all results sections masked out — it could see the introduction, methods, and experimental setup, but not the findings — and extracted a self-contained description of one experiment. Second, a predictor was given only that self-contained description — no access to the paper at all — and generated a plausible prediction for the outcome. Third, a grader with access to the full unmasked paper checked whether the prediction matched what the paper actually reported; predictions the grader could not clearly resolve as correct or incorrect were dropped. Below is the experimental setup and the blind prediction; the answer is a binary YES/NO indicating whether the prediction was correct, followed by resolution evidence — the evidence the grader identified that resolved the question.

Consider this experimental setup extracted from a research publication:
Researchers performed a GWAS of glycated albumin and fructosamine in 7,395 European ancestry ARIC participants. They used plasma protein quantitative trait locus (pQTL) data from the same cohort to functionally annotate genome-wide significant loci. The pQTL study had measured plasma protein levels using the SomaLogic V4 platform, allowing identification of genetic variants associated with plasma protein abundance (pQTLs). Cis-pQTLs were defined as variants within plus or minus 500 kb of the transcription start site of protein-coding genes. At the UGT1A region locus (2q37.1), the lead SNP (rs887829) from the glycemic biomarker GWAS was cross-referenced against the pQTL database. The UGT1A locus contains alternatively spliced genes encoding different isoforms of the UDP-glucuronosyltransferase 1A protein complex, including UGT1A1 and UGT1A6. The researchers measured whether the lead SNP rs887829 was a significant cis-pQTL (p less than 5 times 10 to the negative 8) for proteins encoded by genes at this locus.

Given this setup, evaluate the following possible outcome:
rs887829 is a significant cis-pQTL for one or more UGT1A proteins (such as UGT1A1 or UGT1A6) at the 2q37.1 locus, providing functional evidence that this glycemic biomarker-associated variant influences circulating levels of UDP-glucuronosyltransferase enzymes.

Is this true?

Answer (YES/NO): YES